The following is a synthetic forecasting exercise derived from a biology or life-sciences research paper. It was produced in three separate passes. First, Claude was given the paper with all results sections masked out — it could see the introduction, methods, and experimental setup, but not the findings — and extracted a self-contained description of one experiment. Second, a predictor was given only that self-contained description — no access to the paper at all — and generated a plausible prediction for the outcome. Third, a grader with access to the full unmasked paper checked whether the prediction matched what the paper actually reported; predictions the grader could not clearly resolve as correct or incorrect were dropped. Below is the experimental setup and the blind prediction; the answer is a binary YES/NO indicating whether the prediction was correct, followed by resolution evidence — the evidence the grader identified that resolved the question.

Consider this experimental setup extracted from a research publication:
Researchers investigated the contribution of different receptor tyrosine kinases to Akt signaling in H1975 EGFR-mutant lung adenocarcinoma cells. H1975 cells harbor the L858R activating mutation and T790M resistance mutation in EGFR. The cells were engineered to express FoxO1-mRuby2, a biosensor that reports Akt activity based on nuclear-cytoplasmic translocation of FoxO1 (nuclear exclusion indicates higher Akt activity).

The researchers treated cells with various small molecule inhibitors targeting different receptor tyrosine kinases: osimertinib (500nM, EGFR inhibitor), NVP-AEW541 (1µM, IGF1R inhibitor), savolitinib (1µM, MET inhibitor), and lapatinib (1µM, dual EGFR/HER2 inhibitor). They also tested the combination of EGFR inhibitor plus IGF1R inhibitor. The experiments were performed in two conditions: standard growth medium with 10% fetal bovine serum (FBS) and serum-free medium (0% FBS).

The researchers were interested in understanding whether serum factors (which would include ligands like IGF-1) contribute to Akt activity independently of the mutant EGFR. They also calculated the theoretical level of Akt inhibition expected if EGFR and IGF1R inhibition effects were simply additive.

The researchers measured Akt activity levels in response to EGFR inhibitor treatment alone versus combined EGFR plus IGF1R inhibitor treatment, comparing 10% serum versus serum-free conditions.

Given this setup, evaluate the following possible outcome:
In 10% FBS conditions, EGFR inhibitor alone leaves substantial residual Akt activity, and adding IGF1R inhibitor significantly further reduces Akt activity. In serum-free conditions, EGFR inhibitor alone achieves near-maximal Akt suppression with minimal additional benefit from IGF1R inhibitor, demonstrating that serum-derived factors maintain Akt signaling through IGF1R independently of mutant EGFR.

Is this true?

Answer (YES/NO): YES